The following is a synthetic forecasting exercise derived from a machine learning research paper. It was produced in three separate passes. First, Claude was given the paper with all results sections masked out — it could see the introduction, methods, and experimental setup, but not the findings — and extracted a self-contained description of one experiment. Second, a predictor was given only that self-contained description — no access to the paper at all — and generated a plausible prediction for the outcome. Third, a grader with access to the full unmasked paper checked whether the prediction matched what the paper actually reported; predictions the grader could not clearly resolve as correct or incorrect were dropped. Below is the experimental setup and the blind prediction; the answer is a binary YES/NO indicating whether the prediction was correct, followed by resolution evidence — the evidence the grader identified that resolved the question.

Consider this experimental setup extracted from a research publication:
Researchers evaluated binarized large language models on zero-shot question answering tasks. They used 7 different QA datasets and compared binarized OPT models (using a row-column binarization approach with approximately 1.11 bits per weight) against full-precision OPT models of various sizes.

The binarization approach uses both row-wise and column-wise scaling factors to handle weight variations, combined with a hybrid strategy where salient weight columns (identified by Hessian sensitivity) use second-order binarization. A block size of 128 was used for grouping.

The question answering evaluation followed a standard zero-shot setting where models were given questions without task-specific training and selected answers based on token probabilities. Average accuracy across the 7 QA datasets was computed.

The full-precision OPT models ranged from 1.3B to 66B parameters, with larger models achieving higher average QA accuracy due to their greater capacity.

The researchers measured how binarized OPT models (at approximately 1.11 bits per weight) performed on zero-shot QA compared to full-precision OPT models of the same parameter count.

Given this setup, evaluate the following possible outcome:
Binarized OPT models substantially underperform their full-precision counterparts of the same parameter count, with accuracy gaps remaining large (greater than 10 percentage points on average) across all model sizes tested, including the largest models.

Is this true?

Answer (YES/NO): NO